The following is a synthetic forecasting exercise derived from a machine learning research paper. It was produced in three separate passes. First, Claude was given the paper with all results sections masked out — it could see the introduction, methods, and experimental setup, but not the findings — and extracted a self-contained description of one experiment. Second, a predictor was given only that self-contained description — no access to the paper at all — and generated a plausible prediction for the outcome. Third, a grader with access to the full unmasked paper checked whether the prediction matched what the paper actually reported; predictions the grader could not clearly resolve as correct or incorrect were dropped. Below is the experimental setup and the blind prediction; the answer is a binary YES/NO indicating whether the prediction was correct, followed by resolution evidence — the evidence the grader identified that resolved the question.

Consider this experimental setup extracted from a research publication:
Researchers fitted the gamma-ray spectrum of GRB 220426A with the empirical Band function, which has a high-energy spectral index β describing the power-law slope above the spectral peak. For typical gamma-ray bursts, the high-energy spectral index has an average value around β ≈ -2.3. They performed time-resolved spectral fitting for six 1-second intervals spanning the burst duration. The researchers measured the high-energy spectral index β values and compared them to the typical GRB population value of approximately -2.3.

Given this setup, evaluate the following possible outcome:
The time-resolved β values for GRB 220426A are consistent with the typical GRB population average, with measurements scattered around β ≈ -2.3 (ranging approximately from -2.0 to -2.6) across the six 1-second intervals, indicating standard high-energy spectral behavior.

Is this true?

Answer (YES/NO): NO